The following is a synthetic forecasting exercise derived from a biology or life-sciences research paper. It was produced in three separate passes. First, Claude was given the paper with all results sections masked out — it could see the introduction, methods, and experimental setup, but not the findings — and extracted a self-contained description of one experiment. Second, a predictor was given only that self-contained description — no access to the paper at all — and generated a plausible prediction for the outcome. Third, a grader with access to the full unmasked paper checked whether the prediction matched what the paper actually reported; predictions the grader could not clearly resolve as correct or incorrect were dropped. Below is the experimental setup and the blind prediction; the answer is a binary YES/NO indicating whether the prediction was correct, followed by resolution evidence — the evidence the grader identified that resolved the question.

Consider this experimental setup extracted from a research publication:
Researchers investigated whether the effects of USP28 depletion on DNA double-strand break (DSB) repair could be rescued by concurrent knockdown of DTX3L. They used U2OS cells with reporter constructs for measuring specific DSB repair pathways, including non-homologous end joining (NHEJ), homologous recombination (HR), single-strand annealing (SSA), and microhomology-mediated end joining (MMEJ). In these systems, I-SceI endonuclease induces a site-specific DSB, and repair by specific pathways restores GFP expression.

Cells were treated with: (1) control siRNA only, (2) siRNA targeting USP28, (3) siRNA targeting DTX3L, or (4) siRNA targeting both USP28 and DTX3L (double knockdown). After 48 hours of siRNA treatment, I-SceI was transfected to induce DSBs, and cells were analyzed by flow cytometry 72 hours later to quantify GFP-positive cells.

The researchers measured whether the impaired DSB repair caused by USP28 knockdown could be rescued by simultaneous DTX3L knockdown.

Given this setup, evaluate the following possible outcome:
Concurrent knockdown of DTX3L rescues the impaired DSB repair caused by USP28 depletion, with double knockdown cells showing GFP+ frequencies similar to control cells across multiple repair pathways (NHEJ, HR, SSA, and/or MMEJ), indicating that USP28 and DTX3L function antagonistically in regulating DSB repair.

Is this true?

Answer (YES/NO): NO